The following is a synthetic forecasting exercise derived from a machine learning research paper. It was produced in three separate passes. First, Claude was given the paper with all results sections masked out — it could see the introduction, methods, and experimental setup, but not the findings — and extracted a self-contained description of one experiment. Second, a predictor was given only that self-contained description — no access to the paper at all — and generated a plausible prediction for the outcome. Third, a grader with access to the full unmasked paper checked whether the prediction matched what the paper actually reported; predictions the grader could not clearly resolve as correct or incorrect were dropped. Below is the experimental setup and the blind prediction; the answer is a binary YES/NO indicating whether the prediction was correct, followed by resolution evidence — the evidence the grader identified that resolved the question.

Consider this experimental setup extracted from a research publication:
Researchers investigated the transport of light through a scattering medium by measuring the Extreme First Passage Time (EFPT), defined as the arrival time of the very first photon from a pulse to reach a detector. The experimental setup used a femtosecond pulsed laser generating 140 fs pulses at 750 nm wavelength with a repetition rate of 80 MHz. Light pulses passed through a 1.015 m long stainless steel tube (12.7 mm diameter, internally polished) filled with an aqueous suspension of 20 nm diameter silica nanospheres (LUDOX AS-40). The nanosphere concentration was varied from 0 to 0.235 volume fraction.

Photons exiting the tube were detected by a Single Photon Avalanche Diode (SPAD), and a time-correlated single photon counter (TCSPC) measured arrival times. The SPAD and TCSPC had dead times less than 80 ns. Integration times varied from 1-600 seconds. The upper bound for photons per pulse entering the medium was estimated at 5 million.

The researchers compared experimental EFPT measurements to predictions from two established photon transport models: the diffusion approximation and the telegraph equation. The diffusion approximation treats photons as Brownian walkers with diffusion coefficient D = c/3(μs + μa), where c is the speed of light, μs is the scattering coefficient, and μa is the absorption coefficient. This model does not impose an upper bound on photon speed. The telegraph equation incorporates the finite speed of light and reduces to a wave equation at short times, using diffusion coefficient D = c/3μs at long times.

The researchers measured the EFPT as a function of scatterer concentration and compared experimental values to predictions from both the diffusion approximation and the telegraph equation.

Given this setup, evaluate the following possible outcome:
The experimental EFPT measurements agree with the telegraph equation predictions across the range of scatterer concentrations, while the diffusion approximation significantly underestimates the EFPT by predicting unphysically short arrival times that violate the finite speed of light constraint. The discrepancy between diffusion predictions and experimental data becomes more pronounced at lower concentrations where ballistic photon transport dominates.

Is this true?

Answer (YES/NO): NO